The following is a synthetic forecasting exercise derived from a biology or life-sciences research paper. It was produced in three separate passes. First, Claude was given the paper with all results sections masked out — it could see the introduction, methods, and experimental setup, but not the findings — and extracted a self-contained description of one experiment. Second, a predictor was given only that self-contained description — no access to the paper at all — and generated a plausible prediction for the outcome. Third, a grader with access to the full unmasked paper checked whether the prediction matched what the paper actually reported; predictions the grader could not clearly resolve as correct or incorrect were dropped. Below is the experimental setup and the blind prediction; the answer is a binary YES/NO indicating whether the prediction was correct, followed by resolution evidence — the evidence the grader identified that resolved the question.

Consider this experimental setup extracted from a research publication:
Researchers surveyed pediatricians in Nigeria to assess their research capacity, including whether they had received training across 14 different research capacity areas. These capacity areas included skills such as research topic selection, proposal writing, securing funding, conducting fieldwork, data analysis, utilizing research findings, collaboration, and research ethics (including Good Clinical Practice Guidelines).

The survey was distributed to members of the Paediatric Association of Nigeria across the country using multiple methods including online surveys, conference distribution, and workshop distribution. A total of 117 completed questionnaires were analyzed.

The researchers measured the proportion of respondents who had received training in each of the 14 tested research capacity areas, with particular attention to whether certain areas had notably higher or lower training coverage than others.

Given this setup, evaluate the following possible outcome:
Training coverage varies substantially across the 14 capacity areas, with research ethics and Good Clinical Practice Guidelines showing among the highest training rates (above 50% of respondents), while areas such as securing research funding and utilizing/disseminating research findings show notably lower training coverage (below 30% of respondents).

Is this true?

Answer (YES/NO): NO